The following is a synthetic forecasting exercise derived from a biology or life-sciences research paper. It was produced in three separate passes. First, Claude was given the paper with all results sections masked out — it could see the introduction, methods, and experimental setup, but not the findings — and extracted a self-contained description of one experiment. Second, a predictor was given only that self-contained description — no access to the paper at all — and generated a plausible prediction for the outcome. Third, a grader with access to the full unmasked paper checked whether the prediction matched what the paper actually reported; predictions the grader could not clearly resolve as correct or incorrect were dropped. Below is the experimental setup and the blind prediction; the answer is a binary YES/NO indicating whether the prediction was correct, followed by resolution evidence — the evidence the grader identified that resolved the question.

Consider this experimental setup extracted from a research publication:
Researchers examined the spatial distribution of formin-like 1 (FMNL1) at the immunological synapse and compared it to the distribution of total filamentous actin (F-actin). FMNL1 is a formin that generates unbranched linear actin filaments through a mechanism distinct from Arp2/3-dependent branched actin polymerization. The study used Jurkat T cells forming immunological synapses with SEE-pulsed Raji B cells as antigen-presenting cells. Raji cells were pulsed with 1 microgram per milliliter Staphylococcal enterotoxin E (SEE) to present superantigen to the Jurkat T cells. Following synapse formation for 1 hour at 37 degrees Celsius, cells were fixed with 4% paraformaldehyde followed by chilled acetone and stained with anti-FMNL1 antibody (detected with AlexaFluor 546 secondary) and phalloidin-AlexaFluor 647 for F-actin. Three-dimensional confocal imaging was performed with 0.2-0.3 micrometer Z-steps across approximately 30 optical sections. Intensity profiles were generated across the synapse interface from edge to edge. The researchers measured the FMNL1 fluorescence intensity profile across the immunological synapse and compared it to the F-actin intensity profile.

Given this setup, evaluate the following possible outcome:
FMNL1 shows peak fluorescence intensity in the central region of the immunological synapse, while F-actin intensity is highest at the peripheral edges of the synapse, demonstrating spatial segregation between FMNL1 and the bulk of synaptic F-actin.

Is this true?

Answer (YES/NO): NO